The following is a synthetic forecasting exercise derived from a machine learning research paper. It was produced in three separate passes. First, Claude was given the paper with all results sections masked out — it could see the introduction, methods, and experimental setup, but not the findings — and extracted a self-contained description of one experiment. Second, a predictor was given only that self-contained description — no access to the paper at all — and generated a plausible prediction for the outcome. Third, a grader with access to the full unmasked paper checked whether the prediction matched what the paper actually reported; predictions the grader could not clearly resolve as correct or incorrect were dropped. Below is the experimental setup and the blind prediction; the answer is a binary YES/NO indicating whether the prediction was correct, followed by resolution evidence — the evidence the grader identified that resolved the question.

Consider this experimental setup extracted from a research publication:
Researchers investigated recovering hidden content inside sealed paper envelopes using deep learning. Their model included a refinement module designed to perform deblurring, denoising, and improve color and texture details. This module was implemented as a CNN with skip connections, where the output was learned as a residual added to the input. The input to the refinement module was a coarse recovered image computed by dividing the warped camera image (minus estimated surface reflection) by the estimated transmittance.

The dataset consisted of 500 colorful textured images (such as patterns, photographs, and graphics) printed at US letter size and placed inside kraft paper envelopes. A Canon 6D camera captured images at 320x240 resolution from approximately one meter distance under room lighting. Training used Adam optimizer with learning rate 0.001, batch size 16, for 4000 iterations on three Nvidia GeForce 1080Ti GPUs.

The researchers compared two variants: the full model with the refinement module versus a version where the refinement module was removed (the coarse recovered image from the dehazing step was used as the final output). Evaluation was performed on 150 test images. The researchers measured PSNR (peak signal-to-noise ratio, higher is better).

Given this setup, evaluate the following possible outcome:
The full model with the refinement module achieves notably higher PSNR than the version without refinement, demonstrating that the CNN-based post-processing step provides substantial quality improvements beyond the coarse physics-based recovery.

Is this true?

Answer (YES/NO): YES